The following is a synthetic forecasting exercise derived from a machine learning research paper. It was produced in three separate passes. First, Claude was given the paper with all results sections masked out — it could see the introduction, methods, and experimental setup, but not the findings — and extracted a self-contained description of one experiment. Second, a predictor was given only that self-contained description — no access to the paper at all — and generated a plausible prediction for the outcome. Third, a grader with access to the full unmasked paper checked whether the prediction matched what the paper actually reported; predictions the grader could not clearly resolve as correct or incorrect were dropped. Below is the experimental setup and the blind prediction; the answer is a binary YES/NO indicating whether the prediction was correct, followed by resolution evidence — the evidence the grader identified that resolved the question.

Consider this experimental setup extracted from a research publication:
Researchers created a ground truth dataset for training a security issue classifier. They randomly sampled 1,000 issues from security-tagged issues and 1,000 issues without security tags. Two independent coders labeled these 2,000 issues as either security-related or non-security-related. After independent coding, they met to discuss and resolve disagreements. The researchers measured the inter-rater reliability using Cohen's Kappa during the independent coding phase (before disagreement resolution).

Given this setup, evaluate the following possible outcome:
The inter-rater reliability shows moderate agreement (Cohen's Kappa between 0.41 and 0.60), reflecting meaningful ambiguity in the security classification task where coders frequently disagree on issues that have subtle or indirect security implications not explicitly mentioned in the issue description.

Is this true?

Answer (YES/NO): NO